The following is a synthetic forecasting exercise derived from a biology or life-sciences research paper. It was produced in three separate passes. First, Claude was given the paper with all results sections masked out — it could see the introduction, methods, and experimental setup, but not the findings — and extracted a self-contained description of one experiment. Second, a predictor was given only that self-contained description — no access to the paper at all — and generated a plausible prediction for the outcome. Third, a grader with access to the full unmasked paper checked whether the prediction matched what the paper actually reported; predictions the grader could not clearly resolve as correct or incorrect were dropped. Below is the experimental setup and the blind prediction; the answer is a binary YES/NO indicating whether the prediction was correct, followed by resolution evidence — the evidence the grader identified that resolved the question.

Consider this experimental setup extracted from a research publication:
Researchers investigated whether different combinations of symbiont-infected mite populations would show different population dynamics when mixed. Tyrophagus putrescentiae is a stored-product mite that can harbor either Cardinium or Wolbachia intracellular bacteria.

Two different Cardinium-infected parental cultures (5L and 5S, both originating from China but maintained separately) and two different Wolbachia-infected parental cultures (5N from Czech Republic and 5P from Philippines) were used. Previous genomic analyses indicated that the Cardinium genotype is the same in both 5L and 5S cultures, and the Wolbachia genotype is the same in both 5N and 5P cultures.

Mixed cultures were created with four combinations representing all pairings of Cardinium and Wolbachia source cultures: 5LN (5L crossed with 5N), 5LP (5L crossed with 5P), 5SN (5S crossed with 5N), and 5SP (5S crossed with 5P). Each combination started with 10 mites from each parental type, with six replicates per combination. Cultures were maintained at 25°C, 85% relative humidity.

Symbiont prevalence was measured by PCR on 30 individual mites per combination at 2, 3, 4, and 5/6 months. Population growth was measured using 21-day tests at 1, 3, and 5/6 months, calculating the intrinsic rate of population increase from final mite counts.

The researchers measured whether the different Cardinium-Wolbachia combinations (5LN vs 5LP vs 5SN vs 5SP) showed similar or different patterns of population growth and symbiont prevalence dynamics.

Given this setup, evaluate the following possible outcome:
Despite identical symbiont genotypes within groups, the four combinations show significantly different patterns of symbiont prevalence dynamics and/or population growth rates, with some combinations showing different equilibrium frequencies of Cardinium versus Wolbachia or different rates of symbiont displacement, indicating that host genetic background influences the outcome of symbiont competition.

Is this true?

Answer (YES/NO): YES